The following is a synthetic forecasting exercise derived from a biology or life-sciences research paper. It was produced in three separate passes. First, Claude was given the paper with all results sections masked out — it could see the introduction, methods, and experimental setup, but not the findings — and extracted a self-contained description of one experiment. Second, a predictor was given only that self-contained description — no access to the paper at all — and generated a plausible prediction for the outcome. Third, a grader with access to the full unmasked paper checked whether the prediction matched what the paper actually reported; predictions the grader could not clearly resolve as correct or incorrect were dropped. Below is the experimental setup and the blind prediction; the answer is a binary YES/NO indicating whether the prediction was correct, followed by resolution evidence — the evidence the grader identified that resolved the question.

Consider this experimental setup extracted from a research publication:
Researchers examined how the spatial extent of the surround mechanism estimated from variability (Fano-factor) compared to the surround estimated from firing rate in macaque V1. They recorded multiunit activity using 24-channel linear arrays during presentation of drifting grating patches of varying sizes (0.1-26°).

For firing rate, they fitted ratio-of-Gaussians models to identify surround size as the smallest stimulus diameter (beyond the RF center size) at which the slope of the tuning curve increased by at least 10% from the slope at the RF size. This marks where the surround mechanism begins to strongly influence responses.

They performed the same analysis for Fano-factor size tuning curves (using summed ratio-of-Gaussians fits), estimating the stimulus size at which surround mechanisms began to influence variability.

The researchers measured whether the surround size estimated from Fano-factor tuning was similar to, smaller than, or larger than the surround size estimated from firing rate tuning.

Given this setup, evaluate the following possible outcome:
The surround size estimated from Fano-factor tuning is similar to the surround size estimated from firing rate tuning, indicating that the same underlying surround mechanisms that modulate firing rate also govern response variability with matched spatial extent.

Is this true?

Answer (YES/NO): NO